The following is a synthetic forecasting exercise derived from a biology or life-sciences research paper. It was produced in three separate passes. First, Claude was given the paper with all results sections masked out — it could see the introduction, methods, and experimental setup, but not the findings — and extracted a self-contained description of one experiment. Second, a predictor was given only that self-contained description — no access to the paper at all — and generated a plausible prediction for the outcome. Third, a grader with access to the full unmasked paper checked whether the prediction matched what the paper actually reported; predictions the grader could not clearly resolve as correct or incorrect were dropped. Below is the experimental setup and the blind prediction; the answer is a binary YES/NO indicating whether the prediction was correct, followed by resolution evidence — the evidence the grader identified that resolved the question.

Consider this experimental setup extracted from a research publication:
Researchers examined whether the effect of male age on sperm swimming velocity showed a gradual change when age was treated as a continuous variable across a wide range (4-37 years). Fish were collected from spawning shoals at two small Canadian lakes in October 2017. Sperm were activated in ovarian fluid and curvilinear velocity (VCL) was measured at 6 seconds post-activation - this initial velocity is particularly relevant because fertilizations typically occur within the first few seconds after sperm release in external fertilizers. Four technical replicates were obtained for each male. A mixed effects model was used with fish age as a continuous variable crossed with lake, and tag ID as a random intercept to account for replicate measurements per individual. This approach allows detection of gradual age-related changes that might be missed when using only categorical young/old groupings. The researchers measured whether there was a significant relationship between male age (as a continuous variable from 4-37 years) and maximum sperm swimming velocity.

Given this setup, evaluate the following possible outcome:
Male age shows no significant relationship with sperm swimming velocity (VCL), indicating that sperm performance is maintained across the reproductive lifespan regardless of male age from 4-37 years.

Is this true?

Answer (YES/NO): YES